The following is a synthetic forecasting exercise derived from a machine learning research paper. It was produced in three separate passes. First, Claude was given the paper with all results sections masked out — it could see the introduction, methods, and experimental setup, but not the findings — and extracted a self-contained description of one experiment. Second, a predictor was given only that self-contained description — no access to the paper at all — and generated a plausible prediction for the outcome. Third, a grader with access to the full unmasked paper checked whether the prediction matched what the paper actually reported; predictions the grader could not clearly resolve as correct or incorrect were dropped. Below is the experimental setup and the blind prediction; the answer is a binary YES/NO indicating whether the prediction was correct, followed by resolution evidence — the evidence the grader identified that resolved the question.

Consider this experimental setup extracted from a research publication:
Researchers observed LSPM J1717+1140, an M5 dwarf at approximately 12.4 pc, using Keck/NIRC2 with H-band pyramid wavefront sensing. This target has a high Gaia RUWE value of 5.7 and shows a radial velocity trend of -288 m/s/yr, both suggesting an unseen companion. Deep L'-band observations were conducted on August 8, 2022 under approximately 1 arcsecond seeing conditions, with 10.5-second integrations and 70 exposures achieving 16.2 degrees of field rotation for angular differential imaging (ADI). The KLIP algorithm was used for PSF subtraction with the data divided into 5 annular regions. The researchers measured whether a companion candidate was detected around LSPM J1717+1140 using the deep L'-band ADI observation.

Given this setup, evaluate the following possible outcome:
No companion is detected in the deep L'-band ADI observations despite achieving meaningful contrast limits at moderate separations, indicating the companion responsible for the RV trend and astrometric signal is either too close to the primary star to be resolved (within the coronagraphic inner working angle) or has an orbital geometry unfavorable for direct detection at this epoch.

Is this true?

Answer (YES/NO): YES